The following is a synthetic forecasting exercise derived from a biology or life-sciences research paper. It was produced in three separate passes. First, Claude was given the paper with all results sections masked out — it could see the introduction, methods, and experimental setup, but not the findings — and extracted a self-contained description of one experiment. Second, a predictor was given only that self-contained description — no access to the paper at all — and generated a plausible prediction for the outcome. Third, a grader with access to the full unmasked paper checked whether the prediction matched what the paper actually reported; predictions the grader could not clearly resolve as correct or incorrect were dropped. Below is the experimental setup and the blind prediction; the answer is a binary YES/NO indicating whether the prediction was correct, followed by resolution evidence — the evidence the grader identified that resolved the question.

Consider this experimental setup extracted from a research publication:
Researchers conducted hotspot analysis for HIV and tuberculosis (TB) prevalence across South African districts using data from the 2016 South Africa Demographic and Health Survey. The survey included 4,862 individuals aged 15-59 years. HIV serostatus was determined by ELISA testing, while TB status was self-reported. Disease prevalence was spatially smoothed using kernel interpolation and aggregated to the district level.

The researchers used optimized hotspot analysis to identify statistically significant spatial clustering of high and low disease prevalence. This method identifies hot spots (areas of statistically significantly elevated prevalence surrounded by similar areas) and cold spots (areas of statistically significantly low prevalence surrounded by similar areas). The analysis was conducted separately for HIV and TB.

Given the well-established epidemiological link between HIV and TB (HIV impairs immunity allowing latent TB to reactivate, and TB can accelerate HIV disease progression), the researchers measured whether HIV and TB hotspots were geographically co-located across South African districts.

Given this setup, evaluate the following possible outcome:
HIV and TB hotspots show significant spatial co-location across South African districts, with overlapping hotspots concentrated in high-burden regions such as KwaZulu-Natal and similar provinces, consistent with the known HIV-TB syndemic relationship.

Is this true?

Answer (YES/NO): NO